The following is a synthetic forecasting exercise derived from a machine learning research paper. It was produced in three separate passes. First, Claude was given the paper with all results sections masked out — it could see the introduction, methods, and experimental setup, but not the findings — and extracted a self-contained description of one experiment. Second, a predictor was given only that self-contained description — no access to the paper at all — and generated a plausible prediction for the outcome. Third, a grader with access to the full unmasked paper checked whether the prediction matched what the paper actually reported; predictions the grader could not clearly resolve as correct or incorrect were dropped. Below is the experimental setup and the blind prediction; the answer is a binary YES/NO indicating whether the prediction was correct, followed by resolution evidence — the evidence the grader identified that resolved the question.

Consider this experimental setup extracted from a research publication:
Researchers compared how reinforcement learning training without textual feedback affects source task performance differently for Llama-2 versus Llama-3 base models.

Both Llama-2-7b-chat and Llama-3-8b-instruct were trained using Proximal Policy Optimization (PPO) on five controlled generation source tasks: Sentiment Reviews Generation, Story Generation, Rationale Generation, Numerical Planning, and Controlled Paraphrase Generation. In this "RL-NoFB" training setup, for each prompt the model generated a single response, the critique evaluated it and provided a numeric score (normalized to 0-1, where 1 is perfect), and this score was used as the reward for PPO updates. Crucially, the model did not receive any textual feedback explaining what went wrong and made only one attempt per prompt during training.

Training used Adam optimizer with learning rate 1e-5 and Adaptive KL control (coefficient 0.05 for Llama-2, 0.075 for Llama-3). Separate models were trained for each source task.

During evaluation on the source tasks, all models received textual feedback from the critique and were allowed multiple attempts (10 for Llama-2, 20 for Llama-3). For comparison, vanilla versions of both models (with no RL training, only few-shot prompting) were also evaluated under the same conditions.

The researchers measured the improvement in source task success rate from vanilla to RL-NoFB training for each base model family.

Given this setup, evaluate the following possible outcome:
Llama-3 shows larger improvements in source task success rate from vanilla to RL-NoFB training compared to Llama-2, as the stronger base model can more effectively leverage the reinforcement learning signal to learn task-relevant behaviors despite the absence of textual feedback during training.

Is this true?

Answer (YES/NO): NO